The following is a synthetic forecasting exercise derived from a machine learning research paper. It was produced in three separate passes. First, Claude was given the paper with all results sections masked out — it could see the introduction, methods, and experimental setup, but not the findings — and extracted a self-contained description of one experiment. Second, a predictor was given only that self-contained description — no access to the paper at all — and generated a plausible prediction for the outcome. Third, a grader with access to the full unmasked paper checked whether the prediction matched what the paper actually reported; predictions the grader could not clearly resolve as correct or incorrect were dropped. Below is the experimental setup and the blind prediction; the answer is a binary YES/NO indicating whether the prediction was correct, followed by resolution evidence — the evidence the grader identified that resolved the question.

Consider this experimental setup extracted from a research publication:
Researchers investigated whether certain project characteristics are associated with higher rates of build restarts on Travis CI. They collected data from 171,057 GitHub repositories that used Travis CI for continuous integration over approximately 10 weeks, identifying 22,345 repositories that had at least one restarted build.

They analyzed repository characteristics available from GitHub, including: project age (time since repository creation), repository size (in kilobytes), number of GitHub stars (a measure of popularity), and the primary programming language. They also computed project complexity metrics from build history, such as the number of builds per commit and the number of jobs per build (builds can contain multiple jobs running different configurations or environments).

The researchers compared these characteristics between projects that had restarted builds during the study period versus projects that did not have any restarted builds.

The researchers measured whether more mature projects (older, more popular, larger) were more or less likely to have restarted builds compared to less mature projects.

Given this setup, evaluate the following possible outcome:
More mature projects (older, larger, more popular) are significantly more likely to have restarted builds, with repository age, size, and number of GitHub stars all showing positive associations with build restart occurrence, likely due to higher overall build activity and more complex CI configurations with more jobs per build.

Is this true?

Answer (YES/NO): NO